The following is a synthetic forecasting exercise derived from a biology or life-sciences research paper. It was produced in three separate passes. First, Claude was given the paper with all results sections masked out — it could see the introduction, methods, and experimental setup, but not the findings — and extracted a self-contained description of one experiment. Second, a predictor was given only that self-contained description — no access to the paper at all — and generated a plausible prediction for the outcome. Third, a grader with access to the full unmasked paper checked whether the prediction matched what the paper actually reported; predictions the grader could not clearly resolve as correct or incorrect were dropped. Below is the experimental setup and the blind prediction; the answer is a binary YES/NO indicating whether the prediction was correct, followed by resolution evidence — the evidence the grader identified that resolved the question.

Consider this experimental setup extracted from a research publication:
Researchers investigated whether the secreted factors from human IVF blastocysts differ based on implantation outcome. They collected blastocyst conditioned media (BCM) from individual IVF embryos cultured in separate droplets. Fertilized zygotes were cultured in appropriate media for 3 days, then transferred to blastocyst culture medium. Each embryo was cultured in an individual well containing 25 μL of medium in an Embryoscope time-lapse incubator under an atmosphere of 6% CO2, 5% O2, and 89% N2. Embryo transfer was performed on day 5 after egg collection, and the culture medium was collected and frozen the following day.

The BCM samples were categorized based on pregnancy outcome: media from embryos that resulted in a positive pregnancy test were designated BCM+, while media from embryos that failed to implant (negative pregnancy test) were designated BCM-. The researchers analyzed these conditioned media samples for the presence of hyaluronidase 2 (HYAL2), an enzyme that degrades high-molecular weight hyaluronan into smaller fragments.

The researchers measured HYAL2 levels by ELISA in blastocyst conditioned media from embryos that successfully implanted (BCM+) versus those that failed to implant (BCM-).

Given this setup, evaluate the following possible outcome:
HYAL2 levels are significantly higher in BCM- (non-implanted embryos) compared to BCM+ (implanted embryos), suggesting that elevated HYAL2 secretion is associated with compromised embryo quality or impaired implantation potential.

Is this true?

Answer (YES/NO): NO